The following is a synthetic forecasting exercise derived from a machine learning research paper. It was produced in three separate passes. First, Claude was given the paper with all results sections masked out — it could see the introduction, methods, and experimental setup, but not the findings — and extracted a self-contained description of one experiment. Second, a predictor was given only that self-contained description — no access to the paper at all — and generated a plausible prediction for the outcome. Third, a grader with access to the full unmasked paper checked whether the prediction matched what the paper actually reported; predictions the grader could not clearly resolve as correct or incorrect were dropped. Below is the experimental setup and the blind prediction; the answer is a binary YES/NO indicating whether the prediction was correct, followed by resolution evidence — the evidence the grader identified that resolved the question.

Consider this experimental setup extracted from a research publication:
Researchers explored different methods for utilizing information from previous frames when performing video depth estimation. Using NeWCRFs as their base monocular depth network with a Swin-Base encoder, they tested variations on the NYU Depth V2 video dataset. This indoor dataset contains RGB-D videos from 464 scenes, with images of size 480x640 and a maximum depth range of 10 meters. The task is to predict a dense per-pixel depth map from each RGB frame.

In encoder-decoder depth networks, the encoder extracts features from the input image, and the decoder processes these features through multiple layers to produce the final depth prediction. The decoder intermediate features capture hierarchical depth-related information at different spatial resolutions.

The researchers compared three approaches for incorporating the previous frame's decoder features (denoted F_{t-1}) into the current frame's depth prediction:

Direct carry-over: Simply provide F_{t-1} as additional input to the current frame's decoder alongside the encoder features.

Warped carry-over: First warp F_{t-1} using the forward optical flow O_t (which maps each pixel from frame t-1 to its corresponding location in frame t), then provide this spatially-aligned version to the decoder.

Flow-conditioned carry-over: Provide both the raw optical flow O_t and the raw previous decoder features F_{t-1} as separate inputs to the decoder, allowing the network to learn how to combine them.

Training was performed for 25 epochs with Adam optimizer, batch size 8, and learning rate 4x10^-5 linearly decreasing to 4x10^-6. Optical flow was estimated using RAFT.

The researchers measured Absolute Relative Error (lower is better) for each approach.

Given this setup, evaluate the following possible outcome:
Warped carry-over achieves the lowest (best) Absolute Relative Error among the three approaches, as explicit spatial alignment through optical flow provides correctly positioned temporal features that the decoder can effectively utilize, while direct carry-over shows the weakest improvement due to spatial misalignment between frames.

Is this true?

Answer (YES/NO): NO